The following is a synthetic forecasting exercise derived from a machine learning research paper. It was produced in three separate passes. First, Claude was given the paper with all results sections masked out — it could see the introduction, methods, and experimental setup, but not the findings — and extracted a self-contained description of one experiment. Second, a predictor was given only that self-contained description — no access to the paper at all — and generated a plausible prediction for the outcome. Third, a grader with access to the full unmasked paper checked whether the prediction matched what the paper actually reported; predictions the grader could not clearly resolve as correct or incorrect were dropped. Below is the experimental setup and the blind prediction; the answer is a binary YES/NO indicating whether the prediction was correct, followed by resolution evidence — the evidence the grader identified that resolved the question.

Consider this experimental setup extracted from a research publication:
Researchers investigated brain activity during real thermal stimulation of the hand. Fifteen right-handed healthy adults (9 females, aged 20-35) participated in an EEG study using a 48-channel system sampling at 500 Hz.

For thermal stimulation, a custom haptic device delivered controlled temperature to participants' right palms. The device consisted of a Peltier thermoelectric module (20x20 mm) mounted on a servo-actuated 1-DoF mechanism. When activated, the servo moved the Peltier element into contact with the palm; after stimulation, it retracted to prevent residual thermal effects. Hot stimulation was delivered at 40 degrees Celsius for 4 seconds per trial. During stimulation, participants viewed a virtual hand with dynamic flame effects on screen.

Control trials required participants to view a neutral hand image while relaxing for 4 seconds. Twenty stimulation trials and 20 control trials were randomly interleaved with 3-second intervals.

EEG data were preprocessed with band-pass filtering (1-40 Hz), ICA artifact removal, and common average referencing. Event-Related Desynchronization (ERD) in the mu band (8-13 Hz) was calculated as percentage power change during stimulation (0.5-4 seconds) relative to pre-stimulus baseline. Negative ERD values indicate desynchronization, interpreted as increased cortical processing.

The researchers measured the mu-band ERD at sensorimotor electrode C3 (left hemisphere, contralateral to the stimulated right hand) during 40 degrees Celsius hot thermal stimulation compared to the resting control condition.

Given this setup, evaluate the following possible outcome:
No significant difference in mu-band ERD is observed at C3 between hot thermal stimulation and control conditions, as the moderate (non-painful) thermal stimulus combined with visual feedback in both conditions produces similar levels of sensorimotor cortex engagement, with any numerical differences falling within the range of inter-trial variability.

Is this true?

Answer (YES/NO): NO